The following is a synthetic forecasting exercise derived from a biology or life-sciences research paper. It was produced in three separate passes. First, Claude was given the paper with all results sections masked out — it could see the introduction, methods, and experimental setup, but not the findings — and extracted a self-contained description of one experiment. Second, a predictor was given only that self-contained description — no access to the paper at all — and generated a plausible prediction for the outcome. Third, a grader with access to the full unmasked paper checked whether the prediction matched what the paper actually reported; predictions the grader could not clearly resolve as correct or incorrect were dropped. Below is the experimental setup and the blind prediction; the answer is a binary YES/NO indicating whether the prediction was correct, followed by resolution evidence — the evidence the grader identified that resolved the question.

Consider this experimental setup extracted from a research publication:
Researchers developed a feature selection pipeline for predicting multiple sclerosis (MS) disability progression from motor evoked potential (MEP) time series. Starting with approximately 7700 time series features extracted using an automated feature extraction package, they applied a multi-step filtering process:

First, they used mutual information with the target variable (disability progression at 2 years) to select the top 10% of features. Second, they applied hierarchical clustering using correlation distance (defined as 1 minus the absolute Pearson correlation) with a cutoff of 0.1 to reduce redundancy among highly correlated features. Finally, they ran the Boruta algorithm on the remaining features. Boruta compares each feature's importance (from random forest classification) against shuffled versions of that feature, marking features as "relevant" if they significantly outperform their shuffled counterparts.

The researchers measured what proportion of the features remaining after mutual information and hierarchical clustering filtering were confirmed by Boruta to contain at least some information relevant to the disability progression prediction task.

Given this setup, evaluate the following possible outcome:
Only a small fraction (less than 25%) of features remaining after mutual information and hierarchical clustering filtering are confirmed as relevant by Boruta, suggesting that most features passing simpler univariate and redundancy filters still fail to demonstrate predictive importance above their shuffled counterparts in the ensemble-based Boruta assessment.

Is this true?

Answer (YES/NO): NO